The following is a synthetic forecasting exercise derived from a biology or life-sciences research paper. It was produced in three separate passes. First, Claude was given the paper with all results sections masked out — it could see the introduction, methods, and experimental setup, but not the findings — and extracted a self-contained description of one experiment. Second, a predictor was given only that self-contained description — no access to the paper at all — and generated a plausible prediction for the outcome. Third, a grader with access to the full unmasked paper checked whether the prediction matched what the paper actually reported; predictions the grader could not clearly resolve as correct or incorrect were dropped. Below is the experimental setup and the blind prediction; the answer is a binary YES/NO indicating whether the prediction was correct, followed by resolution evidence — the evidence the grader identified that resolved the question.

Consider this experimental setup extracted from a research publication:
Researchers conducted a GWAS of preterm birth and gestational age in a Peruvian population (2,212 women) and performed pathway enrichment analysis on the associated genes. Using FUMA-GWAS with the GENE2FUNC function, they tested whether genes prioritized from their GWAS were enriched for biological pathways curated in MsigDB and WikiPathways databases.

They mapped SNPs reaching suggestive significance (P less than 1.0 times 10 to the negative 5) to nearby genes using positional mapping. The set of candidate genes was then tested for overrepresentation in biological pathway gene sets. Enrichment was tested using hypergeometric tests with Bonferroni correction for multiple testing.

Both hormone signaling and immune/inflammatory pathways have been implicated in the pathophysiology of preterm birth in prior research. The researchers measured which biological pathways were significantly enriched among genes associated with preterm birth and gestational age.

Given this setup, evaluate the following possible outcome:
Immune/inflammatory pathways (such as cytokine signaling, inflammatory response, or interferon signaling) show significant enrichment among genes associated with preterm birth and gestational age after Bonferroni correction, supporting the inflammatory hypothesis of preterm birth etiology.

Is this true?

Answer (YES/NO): NO